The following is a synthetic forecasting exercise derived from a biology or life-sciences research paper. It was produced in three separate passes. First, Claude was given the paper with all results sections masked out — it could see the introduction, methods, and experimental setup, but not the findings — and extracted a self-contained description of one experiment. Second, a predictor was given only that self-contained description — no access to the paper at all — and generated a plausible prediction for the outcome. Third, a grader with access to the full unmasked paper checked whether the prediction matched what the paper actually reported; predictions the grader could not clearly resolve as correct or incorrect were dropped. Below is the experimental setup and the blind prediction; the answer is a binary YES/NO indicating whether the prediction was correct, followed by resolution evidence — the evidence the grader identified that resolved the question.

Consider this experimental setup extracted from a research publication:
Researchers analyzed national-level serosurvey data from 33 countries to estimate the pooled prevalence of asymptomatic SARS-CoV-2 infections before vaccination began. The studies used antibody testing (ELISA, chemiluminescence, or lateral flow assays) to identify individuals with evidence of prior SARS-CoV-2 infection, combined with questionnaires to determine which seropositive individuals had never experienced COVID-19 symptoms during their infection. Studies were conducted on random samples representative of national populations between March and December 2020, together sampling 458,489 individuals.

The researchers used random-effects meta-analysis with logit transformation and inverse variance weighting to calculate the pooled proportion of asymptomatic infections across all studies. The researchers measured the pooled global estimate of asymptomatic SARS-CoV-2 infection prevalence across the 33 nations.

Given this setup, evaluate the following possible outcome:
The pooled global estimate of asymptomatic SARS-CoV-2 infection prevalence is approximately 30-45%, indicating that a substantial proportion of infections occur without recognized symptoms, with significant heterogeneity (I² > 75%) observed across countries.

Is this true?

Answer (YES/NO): NO